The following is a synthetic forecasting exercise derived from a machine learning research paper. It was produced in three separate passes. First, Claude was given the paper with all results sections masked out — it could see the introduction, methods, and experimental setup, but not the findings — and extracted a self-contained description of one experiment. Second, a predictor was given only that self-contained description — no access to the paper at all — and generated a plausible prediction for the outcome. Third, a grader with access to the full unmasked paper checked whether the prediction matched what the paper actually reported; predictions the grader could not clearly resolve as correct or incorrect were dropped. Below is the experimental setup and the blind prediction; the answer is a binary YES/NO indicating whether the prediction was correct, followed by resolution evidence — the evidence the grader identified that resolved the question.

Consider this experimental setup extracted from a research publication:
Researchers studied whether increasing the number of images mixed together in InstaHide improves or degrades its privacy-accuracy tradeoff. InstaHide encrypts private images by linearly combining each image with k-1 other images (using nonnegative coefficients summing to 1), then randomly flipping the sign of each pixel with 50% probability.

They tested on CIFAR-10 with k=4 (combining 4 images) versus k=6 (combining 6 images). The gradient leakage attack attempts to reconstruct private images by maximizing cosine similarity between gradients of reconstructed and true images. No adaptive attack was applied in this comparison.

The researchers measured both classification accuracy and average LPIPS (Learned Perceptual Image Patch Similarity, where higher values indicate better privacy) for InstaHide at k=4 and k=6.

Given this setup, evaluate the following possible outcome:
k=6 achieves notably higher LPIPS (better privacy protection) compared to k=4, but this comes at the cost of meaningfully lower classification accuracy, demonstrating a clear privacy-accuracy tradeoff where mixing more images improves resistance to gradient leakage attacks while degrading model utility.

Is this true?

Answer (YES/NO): NO